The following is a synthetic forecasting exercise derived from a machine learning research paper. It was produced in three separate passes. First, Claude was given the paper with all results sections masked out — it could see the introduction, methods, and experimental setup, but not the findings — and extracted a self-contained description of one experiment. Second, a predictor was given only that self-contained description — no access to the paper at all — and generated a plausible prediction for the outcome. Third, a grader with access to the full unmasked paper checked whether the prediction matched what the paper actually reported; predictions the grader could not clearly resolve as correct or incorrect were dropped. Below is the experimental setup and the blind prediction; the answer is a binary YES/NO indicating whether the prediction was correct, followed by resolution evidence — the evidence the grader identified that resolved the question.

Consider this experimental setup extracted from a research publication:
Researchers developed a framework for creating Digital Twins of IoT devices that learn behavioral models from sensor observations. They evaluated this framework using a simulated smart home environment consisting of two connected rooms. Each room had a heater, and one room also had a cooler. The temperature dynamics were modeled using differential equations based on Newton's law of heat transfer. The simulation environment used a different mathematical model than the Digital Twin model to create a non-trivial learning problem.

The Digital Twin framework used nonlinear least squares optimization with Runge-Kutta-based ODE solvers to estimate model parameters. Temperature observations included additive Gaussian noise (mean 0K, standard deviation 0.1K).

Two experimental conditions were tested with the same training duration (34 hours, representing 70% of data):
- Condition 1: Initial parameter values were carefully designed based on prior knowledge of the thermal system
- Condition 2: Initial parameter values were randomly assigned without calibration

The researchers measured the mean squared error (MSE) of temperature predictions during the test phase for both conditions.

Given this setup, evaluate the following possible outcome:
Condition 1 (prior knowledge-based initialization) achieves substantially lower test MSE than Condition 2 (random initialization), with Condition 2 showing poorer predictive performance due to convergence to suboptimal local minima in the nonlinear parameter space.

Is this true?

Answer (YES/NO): YES